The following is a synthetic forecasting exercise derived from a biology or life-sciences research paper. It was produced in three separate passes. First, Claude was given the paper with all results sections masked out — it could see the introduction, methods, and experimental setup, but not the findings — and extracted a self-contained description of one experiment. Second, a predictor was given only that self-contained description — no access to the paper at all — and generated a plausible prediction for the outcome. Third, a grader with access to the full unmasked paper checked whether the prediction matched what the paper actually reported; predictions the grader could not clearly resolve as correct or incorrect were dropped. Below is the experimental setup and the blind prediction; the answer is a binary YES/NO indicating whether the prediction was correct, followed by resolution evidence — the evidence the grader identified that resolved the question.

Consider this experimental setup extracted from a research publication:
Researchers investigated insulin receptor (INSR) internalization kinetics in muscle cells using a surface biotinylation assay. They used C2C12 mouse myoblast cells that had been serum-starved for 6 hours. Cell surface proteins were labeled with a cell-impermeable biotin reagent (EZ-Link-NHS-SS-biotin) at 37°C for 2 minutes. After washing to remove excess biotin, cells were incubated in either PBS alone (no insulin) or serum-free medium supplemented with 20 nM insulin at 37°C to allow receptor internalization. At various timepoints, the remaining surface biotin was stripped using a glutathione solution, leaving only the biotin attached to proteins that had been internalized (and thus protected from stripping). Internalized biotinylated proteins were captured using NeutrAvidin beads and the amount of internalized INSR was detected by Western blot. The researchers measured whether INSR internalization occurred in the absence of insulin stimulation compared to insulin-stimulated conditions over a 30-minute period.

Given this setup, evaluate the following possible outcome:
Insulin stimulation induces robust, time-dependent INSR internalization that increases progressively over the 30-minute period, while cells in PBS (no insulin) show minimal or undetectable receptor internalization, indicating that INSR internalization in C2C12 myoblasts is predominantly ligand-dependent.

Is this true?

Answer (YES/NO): NO